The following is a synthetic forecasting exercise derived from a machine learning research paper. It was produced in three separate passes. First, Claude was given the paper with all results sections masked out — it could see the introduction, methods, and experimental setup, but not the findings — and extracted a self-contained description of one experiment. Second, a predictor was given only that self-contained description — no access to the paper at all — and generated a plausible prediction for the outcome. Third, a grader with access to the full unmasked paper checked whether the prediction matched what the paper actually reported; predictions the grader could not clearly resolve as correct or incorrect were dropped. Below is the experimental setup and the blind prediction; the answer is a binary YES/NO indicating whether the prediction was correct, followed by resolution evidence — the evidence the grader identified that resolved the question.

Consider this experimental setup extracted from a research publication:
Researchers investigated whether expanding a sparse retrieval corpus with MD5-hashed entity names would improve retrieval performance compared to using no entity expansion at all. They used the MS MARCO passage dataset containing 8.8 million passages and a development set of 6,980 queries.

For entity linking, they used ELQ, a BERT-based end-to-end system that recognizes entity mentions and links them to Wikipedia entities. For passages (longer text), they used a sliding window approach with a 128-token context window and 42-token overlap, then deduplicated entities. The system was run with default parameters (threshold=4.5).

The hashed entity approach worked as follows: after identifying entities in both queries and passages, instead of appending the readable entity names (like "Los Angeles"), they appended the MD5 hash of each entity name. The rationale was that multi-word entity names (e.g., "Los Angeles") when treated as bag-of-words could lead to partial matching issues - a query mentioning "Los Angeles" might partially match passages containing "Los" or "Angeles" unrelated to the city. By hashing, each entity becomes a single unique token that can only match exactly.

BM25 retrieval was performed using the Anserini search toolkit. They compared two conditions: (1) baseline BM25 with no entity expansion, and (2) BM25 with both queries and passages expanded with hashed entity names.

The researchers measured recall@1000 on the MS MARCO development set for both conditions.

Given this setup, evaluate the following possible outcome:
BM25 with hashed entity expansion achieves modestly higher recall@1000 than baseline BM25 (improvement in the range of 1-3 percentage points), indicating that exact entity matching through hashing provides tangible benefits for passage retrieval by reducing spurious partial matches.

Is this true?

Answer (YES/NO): NO